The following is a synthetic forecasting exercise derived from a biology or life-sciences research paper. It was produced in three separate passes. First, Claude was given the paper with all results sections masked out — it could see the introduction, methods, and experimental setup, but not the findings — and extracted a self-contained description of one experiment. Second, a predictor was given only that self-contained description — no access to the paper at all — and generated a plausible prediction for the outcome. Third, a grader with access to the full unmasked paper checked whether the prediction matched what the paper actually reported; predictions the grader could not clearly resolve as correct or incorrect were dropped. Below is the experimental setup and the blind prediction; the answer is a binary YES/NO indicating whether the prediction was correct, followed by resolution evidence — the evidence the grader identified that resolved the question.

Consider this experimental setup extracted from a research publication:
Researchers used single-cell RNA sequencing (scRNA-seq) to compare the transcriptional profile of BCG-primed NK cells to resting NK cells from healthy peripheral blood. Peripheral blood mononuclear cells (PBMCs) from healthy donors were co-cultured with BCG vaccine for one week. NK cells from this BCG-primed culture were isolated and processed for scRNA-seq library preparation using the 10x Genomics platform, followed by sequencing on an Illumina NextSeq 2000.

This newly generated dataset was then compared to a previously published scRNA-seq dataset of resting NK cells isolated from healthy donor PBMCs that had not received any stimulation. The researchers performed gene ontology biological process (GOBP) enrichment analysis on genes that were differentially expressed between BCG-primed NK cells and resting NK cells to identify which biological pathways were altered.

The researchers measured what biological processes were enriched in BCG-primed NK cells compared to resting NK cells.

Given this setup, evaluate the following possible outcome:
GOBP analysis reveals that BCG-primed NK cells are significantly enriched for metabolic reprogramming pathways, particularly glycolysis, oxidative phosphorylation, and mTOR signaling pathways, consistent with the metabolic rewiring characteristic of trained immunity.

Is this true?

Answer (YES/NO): NO